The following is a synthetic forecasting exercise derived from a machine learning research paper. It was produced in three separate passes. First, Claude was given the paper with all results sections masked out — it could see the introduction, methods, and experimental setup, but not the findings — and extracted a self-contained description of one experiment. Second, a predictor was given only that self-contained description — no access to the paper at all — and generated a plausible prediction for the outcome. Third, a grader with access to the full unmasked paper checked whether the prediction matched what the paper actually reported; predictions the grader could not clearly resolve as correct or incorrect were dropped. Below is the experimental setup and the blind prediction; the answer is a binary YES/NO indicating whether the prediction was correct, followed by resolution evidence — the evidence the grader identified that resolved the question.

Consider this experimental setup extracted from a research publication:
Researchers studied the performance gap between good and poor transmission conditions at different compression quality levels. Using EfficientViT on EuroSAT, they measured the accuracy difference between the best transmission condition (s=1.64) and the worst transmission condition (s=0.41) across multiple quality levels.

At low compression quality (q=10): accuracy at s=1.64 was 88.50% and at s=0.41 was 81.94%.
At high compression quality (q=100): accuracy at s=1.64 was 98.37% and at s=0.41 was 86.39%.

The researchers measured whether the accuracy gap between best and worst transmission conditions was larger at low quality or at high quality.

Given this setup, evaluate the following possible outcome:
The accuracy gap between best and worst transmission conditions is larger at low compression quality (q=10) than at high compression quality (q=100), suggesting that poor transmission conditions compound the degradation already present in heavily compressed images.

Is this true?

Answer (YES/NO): NO